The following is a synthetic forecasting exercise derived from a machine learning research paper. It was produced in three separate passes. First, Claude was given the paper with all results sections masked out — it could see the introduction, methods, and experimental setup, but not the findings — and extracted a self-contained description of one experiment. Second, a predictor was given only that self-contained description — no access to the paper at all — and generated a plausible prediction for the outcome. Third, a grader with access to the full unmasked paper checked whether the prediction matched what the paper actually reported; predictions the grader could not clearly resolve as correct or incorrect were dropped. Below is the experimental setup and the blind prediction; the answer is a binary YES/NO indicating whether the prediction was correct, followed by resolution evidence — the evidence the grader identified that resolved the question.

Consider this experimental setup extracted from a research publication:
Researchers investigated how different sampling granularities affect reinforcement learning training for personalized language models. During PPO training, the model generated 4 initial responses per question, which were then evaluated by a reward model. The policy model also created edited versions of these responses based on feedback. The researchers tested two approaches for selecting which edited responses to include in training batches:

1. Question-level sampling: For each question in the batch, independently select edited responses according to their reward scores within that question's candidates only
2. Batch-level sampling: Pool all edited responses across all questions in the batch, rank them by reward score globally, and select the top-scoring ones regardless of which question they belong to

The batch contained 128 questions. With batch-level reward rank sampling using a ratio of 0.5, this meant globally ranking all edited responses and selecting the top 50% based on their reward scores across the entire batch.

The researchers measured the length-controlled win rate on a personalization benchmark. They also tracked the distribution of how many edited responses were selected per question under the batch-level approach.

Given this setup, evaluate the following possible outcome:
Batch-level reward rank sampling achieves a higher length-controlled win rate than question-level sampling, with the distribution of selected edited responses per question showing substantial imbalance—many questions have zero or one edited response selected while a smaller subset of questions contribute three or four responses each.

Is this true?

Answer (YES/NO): NO